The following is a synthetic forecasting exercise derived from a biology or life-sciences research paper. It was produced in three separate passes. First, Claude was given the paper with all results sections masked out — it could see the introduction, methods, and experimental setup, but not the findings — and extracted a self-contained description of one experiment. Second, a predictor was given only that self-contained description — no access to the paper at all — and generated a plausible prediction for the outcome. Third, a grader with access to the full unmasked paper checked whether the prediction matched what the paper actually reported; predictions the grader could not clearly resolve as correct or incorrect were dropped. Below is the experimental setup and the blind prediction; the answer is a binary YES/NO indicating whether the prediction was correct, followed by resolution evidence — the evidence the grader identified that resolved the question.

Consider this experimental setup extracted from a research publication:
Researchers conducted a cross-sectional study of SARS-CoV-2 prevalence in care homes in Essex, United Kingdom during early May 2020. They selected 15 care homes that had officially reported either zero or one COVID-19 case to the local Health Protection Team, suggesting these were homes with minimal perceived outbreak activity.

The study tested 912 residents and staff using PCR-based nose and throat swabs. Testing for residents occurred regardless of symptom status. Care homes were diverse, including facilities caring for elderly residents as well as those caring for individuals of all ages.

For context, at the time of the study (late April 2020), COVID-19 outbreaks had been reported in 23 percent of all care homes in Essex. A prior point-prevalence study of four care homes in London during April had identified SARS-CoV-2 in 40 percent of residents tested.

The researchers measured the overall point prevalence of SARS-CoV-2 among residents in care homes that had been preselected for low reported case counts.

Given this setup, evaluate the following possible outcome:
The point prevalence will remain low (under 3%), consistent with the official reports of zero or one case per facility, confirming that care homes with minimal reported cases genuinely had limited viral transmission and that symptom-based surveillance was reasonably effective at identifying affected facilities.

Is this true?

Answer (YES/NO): NO